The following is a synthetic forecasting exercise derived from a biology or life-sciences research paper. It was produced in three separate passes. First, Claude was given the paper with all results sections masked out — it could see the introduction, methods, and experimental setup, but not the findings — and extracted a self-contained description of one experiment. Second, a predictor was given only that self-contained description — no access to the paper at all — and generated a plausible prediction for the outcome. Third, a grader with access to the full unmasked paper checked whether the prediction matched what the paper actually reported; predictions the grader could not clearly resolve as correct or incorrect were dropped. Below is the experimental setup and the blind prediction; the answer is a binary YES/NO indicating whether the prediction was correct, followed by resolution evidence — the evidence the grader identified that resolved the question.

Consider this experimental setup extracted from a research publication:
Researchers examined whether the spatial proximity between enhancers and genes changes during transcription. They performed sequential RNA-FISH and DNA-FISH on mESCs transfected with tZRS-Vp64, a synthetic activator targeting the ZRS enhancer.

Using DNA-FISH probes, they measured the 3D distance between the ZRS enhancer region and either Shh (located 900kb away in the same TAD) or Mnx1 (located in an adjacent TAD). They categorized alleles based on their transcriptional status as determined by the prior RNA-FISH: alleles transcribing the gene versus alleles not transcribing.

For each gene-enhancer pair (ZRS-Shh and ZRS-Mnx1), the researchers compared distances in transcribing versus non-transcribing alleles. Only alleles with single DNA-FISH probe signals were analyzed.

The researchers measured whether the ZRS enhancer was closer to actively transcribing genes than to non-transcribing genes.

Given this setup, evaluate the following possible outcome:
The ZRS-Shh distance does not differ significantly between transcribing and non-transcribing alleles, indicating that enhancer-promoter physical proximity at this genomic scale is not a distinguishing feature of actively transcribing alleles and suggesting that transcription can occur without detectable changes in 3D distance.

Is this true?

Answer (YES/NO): NO